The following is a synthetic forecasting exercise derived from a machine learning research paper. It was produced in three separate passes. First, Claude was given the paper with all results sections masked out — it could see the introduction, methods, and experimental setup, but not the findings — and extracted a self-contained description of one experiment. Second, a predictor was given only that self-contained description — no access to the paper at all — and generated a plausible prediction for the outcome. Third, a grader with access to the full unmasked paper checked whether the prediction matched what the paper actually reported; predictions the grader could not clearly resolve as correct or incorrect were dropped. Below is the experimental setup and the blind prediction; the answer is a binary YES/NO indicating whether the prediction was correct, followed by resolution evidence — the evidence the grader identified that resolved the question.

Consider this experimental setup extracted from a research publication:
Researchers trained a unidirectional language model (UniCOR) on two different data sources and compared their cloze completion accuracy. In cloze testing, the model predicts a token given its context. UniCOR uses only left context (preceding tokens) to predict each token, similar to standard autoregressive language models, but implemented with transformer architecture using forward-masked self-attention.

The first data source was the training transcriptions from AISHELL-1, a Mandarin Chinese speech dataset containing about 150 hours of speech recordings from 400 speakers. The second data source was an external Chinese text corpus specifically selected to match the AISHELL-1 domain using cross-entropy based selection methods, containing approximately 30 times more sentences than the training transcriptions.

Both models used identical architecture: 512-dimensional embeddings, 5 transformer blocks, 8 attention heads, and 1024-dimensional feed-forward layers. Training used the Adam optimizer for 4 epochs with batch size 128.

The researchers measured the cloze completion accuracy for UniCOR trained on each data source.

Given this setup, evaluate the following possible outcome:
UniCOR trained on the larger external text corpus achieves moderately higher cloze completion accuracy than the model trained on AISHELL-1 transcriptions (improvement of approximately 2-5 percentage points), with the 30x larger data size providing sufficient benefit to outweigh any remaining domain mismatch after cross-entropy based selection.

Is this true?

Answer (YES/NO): NO